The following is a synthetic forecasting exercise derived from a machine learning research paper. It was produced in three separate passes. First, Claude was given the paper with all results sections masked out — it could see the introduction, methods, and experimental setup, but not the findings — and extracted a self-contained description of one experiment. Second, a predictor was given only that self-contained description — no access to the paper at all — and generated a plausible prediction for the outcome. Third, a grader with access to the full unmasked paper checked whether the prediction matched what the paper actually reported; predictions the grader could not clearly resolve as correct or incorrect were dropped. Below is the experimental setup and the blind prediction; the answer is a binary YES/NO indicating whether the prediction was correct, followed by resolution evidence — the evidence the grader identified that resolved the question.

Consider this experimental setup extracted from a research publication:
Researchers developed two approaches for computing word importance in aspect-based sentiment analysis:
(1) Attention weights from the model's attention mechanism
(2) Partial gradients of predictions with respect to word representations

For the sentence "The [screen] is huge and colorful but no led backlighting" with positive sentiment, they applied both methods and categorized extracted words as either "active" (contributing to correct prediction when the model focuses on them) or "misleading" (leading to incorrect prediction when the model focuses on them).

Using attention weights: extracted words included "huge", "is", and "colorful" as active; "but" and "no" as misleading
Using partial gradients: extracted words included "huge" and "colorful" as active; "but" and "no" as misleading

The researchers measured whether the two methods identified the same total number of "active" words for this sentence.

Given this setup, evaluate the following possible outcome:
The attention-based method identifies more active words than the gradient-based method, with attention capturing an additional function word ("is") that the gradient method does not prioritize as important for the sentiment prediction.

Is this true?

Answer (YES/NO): YES